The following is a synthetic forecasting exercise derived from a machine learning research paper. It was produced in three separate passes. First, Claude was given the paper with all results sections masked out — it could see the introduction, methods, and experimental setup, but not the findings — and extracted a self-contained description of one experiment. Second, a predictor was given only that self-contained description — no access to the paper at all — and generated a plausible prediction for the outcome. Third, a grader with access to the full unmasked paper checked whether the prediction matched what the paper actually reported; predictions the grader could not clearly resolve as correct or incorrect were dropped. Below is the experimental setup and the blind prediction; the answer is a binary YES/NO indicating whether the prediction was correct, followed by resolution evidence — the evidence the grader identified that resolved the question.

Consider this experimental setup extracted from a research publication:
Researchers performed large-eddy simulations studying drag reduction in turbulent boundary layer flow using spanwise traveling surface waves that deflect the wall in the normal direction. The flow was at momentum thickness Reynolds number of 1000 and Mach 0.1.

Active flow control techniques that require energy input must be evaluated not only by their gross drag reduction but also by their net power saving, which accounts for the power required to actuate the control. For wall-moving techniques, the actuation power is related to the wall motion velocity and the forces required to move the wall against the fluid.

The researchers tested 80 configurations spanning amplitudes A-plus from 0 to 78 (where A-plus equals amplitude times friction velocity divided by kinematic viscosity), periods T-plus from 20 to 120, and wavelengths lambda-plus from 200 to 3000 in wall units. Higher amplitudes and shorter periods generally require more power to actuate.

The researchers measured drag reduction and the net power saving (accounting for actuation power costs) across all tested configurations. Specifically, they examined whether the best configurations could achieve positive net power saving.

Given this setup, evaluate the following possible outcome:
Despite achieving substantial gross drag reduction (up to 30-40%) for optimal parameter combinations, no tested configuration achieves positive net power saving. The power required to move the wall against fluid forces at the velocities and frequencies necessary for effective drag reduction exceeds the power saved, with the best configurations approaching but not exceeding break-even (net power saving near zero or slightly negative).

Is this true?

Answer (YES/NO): NO